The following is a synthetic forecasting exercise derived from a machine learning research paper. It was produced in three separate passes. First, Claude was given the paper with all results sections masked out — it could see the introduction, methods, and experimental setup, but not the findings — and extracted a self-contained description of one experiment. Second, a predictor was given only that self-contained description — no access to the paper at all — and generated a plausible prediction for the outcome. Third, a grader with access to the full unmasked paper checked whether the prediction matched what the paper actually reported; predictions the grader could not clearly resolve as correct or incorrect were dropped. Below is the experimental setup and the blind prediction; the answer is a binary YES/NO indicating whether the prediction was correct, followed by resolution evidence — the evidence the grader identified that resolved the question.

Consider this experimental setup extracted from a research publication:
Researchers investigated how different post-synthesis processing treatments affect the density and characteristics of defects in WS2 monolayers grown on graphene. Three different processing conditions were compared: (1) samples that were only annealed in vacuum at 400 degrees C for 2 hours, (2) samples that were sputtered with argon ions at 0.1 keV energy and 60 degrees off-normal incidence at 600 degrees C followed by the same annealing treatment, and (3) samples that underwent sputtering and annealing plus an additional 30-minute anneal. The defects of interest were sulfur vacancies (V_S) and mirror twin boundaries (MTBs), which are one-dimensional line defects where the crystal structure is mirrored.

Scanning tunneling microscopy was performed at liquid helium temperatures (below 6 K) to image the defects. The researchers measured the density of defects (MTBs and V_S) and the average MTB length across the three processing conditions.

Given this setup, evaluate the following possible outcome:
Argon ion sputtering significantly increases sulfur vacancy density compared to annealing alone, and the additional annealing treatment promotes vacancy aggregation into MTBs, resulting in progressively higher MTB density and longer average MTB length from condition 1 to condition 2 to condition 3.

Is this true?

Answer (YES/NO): NO